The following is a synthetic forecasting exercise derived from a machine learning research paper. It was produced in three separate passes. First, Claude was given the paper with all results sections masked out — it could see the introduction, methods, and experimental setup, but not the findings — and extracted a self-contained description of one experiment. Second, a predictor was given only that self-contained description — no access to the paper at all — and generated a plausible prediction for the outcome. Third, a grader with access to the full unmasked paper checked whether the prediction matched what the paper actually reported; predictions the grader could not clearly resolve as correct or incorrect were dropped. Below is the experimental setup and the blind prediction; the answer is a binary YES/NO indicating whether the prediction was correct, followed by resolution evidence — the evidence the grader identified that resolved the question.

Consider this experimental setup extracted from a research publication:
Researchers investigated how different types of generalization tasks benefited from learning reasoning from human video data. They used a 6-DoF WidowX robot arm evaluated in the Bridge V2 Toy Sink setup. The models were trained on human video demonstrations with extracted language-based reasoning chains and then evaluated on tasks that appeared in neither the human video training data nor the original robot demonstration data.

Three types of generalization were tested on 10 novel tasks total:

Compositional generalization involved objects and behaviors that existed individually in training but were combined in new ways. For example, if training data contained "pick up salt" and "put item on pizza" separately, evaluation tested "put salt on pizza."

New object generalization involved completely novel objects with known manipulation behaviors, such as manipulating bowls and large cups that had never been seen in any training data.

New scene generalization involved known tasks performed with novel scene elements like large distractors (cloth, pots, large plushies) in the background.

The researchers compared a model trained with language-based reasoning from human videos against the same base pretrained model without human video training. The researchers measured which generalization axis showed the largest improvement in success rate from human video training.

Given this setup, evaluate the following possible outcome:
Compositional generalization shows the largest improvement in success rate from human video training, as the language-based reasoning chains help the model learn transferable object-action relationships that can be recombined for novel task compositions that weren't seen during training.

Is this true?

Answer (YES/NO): NO